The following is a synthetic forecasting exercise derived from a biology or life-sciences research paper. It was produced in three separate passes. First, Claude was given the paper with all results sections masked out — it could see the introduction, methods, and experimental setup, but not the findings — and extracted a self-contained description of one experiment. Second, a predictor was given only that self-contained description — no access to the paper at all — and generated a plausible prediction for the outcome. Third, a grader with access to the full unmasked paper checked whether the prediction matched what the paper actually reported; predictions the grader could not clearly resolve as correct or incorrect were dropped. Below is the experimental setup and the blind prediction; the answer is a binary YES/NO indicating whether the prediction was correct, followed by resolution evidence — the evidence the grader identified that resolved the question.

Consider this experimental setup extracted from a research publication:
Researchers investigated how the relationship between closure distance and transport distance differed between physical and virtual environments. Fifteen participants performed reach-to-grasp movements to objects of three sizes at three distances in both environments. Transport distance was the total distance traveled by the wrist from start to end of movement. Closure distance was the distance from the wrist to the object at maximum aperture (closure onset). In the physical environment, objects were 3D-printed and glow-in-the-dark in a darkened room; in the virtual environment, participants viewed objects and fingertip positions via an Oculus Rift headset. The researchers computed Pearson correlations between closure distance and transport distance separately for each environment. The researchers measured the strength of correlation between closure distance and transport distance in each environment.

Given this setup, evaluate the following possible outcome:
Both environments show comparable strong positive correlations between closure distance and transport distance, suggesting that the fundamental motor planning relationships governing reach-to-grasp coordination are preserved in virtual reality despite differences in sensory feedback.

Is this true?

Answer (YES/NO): NO